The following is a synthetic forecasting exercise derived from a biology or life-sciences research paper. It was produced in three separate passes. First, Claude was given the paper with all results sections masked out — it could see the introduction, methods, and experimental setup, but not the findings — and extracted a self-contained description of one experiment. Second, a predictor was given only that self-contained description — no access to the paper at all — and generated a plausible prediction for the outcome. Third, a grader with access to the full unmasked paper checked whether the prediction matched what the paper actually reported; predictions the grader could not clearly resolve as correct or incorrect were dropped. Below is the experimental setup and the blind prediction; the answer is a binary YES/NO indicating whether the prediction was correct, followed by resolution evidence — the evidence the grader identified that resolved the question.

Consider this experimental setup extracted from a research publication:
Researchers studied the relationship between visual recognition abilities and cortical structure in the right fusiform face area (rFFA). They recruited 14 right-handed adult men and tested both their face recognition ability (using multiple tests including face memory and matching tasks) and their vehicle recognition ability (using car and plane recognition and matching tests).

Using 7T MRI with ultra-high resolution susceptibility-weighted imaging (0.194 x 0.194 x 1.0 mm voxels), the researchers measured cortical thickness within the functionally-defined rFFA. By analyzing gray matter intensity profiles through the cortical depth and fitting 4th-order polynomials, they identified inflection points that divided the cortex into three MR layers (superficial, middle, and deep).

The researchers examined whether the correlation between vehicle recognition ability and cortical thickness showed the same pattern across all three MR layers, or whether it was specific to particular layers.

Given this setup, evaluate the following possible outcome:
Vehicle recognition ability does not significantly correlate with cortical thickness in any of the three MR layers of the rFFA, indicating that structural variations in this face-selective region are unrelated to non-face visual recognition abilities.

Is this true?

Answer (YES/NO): NO